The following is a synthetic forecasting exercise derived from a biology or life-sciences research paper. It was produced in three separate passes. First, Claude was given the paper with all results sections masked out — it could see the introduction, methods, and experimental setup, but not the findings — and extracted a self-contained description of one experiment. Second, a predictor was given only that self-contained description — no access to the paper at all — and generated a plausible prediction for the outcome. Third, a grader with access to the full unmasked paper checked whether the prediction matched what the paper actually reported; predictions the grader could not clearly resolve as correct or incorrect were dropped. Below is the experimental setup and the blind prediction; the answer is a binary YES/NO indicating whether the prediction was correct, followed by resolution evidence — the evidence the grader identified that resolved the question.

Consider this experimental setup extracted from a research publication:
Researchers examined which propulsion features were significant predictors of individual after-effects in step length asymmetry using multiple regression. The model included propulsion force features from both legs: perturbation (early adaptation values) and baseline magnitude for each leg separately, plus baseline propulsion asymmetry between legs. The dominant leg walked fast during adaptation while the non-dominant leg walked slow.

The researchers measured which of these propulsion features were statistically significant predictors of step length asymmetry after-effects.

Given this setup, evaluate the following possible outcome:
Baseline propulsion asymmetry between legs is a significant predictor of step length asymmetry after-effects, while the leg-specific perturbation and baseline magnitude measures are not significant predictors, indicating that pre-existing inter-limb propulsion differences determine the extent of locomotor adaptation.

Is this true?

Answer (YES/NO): NO